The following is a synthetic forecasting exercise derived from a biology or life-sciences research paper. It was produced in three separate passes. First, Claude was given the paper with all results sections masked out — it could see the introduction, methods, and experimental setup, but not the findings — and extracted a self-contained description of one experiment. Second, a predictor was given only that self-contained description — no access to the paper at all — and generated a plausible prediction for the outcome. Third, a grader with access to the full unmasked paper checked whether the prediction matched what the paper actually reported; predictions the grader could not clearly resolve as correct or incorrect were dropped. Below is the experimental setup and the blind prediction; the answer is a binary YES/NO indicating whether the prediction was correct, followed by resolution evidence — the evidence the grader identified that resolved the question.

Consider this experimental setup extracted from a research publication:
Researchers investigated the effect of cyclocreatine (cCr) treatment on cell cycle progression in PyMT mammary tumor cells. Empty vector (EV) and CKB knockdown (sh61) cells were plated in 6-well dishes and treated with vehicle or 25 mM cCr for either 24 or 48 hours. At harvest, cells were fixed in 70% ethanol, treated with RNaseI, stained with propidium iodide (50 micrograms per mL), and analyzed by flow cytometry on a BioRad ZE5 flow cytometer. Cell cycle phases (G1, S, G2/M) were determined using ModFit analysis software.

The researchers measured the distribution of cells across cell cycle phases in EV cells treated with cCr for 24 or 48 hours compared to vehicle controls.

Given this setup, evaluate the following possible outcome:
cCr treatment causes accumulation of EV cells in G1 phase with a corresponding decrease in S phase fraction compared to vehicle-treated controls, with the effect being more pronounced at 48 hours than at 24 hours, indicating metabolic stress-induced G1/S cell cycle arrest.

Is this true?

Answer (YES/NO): YES